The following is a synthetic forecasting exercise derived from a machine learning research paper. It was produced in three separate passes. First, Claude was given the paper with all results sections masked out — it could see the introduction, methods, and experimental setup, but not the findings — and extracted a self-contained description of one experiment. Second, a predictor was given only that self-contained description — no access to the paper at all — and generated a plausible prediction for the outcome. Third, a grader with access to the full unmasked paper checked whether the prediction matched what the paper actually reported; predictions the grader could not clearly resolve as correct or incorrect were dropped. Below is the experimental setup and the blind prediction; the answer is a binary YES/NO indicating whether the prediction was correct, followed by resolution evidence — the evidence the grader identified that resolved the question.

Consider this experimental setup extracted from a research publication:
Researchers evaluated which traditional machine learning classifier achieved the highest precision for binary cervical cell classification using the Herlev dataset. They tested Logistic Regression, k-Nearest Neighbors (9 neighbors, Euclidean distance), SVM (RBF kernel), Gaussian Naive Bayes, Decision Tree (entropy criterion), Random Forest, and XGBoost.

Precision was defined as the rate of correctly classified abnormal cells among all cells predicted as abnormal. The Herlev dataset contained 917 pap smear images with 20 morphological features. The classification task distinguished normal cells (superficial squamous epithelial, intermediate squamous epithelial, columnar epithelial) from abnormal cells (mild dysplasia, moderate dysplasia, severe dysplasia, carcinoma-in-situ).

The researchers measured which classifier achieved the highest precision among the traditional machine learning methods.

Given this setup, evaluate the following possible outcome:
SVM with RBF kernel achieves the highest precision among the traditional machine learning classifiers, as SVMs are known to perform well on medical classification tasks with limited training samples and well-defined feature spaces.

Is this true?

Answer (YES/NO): NO